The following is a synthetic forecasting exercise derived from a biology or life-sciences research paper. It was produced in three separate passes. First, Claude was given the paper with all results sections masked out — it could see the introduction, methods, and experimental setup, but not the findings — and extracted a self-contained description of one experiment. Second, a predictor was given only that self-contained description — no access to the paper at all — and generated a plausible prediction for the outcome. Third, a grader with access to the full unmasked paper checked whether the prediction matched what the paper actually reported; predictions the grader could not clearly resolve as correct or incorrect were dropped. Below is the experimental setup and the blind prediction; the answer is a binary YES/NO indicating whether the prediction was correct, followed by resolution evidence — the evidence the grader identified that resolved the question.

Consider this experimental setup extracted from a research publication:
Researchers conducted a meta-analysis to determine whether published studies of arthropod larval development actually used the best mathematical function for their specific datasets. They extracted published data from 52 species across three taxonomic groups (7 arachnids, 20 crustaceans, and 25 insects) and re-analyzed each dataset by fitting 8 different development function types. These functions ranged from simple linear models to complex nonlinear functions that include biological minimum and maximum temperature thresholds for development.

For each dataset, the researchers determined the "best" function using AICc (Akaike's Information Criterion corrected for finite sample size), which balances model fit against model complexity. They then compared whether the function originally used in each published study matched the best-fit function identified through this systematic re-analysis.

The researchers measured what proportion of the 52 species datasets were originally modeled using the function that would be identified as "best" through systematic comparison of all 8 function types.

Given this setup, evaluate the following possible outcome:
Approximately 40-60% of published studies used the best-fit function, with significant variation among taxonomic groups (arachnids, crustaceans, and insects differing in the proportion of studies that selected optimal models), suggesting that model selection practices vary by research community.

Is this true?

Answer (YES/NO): NO